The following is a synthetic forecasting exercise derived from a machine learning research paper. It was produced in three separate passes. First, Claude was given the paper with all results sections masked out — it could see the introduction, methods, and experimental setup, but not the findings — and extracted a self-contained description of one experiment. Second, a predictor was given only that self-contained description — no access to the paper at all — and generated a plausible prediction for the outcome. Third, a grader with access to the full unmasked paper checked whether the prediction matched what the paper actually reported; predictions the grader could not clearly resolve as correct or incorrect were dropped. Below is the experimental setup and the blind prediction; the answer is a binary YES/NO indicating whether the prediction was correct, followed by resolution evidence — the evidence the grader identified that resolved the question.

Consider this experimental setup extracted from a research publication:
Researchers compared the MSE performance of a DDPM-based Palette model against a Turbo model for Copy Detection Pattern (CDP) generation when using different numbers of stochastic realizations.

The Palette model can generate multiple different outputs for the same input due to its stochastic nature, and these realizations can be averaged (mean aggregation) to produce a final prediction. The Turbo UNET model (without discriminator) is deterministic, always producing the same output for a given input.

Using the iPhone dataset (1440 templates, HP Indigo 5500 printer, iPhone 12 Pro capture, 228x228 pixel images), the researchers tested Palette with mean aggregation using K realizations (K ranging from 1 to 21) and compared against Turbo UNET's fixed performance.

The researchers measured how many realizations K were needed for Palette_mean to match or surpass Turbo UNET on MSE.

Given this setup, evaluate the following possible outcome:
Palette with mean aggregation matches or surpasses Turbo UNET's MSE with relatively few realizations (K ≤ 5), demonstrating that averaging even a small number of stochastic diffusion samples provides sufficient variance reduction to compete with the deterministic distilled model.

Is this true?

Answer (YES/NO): NO